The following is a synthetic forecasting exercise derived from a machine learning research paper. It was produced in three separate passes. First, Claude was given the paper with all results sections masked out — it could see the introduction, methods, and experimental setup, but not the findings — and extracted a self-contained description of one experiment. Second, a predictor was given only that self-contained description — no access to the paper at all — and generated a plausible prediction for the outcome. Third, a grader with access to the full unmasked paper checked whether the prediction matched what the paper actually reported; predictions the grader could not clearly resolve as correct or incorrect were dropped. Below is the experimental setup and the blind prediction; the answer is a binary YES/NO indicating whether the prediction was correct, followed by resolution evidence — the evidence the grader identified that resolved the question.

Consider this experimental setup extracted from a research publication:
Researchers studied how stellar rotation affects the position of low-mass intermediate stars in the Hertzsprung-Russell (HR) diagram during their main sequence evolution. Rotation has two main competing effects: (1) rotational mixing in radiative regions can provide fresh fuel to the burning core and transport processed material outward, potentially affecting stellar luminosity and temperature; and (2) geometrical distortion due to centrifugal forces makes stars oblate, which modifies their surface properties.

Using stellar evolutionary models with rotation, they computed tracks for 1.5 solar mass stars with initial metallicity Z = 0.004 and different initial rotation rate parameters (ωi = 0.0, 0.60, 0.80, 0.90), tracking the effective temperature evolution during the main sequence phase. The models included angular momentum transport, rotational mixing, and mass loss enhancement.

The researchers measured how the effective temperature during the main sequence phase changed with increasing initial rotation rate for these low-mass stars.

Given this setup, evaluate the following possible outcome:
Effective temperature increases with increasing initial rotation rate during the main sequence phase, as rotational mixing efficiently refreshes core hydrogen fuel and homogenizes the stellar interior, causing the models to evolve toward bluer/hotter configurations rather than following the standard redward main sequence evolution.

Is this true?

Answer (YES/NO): NO